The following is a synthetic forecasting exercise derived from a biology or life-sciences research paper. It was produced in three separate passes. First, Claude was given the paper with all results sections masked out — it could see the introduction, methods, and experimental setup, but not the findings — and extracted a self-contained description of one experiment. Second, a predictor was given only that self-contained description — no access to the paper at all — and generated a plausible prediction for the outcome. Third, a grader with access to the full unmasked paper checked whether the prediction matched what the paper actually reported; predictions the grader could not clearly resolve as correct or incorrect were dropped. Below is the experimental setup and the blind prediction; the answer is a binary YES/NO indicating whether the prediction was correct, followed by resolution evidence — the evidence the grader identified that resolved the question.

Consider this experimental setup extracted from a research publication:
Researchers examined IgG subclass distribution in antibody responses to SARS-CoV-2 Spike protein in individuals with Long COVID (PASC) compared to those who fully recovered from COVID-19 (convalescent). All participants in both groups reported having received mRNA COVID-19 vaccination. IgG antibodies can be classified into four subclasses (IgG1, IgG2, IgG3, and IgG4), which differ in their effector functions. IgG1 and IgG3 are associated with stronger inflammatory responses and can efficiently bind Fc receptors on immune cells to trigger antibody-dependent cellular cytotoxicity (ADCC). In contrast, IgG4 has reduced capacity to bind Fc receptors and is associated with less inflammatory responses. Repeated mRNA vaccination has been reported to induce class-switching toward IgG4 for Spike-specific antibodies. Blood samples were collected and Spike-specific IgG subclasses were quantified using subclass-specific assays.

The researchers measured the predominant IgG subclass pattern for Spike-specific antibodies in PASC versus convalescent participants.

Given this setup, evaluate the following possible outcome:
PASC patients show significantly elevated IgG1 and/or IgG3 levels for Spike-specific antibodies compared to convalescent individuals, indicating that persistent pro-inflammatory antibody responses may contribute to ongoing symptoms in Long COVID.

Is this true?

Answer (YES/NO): YES